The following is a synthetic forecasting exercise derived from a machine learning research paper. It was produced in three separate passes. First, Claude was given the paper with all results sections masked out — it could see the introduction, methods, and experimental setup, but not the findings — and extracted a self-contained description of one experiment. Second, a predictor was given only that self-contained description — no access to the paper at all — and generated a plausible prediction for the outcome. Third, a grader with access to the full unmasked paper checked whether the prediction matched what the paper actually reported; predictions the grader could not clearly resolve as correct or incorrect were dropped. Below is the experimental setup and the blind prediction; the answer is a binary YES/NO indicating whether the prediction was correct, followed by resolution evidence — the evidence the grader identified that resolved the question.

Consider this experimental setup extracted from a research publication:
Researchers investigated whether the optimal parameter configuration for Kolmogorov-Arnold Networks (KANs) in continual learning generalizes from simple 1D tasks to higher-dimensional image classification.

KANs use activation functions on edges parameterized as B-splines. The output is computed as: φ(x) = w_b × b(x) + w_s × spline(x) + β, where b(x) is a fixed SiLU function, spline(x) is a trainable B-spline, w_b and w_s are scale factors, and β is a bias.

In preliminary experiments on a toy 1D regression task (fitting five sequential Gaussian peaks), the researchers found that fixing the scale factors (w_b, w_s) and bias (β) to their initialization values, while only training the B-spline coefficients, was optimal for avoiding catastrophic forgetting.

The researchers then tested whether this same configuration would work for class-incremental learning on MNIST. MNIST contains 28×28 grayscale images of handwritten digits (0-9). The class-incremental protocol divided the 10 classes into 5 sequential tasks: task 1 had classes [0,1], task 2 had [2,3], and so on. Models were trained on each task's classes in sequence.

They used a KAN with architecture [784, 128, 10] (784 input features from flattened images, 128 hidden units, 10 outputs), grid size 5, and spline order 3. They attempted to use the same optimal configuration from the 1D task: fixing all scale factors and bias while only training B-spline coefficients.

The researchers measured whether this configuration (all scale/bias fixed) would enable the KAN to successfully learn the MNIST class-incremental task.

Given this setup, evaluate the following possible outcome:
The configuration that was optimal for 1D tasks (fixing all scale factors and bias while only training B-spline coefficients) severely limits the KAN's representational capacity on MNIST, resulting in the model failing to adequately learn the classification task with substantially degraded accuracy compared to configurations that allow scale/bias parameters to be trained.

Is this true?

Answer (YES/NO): YES